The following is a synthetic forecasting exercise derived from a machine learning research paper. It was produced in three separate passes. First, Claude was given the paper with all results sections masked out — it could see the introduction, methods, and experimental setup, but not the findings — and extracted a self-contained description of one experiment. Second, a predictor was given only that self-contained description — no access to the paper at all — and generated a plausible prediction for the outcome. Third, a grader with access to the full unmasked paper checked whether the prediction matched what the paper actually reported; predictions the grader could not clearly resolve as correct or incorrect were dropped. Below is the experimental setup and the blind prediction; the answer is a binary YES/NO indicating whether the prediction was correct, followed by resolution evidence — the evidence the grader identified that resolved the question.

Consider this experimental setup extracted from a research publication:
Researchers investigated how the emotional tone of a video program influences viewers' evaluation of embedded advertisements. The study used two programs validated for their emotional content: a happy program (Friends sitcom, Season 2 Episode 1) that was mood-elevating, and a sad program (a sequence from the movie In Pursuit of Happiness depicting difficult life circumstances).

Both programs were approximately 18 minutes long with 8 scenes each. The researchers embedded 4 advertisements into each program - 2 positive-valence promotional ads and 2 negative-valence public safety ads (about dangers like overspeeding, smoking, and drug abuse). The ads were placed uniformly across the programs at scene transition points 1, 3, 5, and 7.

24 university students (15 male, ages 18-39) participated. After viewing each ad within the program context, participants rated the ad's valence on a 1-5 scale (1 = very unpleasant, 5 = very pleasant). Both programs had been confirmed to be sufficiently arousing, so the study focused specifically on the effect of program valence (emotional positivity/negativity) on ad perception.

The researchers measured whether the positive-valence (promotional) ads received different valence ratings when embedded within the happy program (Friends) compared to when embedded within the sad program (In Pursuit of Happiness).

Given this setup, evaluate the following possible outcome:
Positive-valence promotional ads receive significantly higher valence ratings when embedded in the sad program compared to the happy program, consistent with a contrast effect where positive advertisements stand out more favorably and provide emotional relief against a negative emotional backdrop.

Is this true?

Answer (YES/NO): NO